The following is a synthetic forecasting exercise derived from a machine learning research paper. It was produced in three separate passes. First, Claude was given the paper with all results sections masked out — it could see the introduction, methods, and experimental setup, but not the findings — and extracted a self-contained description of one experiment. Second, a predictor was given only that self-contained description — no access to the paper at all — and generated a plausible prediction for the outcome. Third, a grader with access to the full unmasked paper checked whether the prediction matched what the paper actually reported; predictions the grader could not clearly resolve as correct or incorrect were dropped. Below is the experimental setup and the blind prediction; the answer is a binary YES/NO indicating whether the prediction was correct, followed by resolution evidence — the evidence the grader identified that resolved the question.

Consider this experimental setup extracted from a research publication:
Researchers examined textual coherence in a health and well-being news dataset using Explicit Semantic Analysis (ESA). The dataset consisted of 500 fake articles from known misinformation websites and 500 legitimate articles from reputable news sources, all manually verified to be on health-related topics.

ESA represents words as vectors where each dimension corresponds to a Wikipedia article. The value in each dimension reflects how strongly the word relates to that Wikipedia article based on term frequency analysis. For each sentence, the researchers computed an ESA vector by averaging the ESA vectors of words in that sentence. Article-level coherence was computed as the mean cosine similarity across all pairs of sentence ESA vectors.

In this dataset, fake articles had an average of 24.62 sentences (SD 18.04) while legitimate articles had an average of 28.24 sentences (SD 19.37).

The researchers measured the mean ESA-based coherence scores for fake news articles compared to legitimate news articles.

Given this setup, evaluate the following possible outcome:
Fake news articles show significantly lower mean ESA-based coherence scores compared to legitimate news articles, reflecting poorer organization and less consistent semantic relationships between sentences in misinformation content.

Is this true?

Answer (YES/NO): NO